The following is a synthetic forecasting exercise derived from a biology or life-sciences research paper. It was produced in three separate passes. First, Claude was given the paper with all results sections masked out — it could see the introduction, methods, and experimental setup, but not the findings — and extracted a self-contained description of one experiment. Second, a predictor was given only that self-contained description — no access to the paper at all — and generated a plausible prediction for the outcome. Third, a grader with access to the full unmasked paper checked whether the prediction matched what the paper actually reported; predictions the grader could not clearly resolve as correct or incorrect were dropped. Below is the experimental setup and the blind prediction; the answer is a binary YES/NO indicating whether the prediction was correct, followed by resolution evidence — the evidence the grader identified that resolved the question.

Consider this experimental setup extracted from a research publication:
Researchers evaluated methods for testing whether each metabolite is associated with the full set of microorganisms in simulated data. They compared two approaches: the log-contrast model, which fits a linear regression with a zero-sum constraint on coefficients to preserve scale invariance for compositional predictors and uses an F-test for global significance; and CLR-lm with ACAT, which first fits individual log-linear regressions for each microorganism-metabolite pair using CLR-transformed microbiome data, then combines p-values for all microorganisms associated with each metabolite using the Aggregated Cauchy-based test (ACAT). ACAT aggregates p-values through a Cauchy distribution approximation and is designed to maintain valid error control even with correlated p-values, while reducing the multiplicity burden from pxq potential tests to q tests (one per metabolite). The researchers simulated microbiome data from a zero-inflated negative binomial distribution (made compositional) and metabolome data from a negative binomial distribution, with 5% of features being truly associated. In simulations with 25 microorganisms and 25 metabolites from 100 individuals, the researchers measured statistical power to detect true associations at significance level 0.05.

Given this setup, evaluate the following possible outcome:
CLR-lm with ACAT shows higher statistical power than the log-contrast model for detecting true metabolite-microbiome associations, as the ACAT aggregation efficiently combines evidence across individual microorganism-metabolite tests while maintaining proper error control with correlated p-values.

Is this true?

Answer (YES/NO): NO